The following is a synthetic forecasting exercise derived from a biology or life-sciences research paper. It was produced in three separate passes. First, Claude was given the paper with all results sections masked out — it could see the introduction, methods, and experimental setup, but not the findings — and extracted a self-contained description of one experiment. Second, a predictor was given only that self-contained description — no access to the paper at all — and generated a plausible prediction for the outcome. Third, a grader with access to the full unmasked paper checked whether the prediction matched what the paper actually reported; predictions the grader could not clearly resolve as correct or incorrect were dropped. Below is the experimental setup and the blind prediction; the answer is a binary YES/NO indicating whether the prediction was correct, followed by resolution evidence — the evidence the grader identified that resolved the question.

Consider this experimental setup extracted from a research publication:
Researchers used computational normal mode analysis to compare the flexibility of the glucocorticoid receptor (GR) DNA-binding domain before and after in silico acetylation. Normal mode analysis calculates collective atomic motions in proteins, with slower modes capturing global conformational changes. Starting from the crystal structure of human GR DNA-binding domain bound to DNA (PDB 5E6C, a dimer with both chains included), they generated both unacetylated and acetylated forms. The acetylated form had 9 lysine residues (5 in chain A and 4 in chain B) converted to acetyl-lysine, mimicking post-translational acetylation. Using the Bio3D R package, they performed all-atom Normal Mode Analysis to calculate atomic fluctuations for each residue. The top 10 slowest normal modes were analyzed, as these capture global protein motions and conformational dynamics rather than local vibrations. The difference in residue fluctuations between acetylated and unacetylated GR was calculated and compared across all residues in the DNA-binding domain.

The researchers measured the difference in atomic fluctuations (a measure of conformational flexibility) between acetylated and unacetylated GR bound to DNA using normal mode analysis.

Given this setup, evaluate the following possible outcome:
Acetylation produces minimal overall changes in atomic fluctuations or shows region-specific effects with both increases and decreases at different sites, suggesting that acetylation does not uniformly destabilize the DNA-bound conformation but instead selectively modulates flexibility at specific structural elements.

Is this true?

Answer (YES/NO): NO